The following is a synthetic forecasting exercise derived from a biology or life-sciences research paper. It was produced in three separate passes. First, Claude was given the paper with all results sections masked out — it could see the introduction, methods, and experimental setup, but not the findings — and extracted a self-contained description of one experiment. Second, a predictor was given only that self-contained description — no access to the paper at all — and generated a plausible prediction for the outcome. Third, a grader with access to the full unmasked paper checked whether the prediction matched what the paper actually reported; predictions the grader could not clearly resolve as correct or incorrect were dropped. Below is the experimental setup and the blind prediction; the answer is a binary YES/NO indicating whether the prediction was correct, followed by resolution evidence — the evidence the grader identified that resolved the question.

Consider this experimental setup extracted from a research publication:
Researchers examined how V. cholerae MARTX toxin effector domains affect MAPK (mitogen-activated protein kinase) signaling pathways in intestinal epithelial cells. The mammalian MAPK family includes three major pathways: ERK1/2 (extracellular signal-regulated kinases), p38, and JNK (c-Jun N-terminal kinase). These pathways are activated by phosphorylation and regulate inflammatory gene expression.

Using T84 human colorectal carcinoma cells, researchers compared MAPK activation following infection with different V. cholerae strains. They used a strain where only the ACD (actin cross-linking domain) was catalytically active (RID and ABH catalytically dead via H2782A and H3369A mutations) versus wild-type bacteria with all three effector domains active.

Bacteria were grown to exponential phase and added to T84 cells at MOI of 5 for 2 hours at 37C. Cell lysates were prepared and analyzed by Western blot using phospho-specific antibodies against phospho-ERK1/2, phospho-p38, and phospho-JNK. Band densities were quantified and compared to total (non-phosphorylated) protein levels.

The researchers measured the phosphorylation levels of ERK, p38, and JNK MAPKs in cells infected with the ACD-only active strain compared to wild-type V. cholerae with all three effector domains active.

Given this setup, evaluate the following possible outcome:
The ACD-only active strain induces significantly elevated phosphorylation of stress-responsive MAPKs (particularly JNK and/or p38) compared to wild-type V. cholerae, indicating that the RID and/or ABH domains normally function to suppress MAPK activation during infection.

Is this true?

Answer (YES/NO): YES